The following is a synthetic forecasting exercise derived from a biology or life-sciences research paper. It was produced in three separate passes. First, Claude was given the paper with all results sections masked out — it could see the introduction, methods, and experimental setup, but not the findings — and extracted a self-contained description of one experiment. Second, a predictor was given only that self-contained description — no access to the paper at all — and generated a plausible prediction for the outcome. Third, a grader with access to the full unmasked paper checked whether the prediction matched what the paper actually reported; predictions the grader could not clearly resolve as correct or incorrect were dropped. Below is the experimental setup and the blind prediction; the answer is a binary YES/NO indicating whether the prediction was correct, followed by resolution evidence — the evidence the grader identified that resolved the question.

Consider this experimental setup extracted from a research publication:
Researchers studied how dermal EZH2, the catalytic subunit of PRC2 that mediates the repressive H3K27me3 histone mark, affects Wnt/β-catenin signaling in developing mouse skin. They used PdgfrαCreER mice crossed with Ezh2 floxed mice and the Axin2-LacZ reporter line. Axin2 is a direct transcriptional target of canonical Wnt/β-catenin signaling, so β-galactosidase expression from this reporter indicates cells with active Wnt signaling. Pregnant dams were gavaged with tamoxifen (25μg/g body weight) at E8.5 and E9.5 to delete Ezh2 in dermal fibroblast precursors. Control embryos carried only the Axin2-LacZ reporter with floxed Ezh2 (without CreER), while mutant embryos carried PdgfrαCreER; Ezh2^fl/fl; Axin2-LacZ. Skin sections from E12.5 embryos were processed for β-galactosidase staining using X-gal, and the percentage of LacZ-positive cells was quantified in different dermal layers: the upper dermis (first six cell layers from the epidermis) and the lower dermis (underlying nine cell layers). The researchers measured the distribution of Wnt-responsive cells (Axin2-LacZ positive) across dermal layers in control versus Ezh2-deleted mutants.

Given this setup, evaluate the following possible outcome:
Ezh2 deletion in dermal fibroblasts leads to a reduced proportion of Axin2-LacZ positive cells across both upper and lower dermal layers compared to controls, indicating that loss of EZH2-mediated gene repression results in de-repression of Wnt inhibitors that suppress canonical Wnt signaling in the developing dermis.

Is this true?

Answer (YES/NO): NO